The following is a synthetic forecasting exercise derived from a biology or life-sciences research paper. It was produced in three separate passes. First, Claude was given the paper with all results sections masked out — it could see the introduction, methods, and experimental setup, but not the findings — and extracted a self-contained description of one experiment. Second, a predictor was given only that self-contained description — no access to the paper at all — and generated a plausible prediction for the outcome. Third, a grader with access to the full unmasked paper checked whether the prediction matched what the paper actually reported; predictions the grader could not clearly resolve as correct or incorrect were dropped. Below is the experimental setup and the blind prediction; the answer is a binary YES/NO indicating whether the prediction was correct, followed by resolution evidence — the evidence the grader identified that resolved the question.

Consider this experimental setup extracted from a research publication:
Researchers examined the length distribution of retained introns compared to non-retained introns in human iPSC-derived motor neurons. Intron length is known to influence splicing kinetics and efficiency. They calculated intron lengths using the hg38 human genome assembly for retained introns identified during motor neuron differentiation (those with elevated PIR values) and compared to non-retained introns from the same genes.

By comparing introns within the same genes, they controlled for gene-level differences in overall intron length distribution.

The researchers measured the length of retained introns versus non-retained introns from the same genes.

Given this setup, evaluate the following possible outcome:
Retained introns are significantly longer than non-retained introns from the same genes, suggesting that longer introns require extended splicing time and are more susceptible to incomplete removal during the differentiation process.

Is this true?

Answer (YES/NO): NO